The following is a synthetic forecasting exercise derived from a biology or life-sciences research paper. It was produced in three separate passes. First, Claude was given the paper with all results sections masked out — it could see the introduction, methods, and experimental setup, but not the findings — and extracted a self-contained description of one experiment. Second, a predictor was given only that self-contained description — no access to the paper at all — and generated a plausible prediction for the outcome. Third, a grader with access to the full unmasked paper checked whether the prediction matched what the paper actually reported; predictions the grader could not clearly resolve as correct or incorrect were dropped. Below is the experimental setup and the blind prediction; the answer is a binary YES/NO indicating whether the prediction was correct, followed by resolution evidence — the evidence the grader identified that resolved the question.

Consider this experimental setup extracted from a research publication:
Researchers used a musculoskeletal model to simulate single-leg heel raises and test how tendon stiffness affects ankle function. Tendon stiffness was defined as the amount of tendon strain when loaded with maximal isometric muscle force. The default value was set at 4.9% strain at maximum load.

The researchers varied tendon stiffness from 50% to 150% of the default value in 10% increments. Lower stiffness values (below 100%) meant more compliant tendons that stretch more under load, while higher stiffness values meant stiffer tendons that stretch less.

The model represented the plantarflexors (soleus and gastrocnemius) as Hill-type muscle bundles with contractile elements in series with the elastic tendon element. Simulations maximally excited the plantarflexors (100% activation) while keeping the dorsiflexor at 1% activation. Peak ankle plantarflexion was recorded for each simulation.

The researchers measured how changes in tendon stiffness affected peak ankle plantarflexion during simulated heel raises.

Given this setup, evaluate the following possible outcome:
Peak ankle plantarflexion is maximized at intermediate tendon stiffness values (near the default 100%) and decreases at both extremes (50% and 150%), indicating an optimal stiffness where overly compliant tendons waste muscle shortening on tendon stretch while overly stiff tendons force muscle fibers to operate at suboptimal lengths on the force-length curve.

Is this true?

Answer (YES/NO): NO